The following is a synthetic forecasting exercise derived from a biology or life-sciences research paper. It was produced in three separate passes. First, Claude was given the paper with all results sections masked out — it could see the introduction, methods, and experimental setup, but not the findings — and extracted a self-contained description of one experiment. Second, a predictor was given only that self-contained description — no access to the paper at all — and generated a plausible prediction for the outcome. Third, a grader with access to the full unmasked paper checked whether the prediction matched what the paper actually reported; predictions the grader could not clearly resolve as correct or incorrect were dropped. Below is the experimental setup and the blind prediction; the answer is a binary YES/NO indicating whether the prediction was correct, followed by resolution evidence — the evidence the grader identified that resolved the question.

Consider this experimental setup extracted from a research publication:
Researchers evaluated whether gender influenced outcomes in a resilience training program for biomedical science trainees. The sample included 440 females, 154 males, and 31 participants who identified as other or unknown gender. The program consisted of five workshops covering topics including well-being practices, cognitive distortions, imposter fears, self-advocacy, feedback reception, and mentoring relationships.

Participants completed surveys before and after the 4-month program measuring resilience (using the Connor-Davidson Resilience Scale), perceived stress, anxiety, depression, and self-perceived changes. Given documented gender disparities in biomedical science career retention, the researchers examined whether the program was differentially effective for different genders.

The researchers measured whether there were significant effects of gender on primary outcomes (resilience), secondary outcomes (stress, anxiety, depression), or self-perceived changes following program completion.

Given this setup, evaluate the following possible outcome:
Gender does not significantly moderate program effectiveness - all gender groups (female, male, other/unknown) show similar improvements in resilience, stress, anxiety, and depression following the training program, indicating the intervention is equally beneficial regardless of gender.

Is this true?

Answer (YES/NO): YES